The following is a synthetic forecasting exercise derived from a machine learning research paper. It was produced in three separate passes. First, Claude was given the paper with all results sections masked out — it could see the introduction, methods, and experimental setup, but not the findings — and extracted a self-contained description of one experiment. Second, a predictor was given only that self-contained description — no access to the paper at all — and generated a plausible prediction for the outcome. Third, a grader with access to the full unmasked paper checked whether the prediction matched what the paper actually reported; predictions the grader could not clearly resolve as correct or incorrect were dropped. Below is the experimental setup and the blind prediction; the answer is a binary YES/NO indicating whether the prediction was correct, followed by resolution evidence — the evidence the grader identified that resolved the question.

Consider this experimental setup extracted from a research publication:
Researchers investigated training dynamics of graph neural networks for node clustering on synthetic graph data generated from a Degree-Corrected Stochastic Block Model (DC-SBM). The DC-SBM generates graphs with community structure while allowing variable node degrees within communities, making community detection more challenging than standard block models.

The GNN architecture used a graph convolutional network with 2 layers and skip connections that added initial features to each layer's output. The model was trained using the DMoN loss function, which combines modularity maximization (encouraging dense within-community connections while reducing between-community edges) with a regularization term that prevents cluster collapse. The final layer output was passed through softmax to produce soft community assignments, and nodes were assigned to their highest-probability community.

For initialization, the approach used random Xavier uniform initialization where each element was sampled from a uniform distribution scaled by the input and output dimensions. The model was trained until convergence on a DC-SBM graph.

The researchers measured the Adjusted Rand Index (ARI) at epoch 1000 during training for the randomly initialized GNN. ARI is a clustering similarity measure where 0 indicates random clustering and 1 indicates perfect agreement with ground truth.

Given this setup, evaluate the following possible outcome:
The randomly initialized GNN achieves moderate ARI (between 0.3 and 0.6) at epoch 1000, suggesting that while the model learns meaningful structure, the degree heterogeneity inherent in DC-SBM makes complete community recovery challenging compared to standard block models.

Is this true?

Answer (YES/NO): NO